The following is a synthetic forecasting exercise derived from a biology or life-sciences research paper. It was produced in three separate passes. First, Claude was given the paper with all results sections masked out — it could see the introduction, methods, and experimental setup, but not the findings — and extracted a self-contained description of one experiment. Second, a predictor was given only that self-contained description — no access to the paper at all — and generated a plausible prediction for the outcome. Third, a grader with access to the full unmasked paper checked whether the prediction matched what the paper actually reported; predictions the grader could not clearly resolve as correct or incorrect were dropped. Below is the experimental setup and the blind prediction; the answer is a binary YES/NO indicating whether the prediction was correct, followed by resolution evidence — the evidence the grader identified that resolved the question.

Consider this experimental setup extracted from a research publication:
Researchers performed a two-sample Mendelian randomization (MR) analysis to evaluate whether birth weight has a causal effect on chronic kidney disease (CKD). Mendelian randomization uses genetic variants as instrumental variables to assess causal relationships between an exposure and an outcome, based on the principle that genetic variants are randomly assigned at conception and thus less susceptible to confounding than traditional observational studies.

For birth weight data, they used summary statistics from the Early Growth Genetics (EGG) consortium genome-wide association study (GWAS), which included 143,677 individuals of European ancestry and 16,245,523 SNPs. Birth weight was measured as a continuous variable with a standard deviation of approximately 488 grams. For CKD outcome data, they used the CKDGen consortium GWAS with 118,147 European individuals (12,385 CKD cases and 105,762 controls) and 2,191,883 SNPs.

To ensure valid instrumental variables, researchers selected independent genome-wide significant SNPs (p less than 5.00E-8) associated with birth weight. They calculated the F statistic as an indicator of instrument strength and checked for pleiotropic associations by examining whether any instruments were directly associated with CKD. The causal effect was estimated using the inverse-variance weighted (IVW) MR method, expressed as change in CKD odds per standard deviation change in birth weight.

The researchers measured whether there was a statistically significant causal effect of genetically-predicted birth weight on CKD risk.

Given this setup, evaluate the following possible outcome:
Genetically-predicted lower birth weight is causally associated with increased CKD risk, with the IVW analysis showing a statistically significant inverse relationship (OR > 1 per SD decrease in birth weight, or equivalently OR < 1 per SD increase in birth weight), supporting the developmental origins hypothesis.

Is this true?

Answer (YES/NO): NO